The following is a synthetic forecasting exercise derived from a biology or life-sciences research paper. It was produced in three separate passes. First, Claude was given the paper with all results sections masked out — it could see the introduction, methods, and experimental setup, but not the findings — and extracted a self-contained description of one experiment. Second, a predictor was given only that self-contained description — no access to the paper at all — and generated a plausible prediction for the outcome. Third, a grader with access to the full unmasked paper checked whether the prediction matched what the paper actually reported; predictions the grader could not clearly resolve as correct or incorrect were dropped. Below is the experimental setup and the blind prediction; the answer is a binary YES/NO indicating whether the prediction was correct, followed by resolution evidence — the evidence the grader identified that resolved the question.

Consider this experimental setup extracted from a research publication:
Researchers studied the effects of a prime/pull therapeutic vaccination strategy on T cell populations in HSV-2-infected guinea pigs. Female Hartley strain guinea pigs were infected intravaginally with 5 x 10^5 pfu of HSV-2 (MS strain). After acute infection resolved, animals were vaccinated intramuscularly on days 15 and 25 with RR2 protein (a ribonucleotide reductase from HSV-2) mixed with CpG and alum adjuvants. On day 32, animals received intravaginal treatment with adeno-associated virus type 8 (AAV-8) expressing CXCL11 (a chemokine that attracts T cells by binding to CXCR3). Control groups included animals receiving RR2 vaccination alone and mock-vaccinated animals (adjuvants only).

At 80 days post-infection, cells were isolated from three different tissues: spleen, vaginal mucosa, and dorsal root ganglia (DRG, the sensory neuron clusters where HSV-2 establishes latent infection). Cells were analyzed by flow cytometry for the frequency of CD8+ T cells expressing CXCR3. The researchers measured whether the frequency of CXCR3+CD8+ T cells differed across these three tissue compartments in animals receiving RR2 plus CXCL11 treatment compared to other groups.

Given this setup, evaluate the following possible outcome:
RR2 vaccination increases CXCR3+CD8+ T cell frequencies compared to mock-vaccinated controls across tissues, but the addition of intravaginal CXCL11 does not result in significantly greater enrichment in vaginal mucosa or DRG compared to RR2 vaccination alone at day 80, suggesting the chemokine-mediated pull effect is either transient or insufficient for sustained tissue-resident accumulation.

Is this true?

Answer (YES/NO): NO